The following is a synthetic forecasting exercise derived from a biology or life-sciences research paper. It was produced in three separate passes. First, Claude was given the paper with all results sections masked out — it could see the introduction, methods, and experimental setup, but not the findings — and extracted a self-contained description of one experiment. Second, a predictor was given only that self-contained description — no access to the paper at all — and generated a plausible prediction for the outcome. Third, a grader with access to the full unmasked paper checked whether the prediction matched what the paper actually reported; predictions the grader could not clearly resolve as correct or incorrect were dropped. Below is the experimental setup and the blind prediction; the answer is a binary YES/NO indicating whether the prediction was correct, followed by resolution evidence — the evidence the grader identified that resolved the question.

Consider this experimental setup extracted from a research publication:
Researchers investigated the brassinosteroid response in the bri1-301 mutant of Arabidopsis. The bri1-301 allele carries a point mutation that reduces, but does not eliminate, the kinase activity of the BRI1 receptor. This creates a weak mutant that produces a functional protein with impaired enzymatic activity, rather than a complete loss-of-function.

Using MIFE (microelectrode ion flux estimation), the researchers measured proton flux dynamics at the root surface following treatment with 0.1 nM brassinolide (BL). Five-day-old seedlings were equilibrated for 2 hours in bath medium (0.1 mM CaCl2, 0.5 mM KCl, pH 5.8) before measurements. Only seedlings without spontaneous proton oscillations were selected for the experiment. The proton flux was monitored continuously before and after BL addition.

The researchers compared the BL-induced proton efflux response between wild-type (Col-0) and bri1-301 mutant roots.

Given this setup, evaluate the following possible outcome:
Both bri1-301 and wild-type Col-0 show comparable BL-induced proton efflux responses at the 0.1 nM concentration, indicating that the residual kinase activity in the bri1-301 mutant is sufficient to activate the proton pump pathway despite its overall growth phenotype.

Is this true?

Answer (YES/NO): NO